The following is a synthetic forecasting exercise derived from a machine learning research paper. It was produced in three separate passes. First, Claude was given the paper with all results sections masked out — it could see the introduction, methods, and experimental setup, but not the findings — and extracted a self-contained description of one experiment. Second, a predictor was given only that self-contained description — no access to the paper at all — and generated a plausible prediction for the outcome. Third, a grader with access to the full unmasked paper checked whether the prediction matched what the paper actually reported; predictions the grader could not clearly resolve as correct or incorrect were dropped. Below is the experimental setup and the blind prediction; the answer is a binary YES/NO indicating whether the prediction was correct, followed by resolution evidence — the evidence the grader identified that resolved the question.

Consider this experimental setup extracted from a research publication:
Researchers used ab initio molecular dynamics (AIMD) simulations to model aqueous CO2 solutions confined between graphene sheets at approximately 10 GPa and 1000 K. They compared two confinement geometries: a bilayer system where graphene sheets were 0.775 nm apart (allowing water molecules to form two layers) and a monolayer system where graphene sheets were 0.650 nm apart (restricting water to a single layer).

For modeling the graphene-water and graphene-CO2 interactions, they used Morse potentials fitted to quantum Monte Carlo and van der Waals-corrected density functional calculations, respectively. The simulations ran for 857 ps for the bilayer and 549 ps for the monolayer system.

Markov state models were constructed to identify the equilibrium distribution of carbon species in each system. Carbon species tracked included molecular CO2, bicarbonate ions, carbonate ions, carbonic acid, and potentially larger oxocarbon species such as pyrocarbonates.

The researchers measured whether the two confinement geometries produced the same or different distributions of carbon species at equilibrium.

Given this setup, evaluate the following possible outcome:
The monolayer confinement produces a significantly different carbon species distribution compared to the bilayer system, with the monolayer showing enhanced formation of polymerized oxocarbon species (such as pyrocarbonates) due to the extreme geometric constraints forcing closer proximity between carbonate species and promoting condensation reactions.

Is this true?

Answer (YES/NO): YES